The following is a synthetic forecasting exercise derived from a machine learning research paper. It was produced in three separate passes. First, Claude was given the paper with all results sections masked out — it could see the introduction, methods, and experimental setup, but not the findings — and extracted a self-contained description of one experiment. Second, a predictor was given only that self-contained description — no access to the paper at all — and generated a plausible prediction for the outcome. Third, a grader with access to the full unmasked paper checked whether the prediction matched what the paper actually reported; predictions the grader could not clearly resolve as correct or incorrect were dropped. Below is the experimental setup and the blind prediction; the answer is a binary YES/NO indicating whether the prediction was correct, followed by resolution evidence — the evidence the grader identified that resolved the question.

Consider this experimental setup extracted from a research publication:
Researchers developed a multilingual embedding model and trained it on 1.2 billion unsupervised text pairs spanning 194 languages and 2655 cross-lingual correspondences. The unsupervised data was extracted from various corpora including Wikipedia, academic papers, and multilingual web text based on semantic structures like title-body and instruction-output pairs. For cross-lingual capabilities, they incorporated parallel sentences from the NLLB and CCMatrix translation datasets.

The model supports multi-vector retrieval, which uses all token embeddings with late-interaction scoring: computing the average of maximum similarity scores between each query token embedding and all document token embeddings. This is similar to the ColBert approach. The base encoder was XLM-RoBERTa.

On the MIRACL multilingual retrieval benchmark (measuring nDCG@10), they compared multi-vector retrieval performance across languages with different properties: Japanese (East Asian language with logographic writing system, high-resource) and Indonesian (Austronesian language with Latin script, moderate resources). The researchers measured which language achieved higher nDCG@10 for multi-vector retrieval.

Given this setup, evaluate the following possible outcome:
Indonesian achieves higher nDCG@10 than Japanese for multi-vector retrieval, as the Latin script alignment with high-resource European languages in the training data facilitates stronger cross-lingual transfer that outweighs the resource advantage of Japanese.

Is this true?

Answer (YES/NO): NO